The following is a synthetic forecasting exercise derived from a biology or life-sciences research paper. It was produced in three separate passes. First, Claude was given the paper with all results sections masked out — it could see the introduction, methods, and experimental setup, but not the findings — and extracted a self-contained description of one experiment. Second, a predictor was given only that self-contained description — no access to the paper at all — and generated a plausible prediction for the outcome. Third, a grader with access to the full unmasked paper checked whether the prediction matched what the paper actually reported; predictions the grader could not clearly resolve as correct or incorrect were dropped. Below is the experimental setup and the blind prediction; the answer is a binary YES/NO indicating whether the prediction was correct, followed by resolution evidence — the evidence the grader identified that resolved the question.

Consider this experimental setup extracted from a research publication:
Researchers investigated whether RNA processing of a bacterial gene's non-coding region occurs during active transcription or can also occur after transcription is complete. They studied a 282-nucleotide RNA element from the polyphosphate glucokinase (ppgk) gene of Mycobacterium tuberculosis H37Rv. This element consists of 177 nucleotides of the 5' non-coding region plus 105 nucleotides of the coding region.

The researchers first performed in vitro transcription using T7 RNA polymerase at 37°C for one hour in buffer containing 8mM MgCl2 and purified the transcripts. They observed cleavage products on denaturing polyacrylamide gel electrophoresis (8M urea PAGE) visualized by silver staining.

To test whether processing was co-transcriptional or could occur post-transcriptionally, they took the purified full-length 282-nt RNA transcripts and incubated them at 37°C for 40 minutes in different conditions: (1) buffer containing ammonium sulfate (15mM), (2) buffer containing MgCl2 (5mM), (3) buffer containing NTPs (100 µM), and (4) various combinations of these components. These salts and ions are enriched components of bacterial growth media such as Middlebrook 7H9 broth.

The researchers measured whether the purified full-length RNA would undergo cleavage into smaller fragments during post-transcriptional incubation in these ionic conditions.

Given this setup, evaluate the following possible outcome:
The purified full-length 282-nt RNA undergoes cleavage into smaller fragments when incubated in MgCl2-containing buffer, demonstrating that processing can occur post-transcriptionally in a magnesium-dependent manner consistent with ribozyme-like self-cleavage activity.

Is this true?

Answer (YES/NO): NO